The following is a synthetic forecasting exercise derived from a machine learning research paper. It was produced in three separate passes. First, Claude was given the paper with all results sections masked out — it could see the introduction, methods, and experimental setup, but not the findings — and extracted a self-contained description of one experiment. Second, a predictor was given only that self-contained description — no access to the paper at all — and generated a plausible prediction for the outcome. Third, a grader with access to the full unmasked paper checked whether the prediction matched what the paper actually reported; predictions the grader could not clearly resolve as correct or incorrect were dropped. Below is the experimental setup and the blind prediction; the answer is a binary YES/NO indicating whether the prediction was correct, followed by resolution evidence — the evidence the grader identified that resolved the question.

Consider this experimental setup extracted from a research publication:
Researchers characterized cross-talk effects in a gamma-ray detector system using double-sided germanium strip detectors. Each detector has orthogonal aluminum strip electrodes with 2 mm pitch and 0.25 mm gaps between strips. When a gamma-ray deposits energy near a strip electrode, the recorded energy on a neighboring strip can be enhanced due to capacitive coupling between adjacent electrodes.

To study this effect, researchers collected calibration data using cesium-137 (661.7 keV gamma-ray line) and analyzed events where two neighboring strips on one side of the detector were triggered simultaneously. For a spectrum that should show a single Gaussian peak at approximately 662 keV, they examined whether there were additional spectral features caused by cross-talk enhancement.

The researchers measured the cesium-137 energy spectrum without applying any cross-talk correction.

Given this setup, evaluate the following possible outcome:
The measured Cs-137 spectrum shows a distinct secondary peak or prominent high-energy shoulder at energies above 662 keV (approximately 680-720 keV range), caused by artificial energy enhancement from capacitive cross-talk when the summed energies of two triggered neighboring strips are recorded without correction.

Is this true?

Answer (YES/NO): NO